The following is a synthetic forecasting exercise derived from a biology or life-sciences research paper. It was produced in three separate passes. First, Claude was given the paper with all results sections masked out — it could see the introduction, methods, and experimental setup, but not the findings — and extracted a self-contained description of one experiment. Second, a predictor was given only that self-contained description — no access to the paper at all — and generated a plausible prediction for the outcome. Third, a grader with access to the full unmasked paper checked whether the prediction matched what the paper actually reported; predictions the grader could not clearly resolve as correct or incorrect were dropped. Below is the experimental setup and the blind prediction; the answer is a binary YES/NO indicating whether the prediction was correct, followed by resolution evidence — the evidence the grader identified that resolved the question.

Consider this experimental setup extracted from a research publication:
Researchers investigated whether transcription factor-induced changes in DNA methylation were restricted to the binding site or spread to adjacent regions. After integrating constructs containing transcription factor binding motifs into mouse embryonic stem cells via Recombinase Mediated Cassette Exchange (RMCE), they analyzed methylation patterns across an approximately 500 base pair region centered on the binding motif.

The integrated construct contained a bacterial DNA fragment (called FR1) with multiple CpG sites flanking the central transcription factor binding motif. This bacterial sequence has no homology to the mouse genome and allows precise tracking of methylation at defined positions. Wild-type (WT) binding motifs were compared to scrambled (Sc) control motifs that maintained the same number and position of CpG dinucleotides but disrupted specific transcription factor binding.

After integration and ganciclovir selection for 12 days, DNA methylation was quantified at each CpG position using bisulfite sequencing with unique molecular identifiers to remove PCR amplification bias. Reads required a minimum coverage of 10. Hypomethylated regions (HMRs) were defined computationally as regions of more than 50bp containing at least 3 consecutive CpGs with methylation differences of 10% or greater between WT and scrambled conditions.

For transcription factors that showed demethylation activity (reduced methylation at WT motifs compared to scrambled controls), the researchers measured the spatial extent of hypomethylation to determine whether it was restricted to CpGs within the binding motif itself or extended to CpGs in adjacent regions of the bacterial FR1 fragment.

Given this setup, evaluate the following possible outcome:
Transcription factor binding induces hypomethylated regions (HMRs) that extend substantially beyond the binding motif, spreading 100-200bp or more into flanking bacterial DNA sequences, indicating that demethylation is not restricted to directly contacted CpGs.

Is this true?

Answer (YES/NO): YES